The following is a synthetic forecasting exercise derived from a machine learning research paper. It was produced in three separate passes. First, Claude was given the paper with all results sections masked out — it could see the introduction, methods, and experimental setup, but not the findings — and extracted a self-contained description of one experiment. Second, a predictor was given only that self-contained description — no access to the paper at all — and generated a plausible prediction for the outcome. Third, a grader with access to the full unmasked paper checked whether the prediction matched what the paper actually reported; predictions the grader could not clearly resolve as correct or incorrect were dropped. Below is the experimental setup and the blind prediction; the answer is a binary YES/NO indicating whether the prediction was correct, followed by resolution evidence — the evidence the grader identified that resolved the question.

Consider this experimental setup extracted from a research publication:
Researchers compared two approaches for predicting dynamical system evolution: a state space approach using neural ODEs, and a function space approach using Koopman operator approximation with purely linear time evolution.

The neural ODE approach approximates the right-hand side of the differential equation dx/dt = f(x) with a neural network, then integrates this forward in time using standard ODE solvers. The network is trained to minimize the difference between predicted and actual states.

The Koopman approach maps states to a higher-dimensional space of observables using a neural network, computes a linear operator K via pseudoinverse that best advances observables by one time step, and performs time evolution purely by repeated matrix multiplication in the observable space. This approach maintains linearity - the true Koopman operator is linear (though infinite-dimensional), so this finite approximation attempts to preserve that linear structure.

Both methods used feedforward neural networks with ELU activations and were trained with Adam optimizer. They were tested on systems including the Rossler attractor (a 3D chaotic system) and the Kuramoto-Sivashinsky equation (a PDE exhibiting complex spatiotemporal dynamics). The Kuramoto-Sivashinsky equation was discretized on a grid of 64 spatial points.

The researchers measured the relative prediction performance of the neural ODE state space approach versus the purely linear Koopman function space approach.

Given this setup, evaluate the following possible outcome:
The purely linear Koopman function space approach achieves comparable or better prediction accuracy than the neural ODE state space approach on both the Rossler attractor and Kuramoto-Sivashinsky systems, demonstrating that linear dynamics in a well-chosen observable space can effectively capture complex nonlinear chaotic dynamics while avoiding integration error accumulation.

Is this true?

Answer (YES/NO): NO